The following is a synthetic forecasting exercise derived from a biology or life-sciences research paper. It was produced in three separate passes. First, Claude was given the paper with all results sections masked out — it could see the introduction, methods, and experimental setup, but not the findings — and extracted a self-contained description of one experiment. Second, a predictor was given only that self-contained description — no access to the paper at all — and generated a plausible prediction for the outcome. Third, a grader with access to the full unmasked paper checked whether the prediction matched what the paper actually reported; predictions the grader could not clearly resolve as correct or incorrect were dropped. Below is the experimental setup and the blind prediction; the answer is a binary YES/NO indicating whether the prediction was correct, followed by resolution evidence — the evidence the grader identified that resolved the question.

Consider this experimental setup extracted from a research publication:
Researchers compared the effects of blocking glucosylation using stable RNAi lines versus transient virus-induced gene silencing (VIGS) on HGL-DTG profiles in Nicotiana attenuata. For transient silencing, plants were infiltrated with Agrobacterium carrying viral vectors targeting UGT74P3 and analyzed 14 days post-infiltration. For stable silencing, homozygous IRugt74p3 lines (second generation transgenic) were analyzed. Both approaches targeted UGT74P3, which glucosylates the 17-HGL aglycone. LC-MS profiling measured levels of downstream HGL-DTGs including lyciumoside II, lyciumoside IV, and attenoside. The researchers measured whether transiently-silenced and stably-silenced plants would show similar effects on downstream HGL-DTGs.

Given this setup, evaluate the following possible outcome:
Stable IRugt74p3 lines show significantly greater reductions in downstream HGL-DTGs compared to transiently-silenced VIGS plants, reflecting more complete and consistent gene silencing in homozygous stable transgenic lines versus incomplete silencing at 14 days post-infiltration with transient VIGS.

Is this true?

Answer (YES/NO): NO